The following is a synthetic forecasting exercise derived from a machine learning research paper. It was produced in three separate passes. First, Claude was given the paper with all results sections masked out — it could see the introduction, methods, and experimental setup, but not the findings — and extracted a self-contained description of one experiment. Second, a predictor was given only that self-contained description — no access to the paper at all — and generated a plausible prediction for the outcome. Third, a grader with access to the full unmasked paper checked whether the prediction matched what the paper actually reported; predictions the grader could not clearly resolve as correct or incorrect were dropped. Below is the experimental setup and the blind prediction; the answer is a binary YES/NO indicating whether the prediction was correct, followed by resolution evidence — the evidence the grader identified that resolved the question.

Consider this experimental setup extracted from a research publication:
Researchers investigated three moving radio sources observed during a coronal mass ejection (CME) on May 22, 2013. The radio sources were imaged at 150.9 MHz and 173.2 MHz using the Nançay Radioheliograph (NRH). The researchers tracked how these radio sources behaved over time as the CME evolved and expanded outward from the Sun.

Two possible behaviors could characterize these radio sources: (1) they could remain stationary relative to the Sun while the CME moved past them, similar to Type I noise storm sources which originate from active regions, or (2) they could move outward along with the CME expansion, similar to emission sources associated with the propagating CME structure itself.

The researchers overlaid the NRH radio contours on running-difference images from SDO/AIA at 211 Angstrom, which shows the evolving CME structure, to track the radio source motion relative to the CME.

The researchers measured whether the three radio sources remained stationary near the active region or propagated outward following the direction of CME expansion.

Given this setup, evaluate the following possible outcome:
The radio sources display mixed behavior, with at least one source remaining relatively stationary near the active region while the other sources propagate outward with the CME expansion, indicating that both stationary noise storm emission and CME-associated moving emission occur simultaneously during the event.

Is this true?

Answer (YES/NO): NO